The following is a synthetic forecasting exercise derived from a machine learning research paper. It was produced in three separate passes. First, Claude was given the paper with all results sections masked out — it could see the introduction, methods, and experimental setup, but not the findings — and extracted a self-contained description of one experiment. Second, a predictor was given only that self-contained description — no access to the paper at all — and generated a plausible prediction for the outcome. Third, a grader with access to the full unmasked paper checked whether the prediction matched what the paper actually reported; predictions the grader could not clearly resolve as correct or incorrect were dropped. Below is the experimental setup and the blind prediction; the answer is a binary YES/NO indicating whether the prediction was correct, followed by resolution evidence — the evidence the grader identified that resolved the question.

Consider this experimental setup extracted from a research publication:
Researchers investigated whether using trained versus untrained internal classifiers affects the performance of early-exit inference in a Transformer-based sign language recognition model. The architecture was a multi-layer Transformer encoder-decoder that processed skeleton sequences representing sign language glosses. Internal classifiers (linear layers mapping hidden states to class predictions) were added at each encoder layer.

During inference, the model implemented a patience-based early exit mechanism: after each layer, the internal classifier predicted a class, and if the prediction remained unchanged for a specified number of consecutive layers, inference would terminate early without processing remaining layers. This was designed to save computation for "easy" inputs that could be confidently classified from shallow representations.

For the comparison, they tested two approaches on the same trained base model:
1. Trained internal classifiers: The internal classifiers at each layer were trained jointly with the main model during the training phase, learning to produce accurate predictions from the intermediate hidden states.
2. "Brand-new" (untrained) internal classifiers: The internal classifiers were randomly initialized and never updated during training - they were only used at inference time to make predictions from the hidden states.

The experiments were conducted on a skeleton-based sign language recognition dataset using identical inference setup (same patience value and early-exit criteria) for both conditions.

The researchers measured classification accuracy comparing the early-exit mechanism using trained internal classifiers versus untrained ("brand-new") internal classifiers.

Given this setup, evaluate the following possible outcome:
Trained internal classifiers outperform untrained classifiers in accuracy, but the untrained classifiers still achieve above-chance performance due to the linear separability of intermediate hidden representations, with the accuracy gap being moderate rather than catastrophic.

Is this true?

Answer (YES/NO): NO